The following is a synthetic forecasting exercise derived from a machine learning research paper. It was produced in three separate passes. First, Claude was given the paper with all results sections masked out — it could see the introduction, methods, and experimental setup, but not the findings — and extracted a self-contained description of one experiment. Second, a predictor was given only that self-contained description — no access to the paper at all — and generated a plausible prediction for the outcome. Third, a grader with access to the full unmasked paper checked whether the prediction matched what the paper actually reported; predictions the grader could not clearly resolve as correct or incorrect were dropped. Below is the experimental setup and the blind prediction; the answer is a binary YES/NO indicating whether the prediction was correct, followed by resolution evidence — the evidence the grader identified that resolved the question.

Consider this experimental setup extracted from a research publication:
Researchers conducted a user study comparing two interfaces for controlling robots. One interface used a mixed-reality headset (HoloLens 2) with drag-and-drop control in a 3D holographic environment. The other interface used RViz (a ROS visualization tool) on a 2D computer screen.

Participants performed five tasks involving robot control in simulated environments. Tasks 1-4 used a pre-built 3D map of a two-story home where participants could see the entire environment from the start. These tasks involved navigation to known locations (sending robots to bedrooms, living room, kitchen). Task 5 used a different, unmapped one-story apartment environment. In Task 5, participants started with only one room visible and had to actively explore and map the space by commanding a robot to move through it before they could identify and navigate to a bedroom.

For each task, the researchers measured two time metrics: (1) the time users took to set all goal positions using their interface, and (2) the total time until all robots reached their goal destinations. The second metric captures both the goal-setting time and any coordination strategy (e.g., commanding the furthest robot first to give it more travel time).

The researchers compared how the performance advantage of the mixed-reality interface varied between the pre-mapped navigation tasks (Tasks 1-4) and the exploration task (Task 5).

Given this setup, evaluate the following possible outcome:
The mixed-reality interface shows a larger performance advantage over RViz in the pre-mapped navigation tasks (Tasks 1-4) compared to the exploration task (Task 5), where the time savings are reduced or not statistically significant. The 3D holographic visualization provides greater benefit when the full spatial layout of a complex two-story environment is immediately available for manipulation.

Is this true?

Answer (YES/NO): NO